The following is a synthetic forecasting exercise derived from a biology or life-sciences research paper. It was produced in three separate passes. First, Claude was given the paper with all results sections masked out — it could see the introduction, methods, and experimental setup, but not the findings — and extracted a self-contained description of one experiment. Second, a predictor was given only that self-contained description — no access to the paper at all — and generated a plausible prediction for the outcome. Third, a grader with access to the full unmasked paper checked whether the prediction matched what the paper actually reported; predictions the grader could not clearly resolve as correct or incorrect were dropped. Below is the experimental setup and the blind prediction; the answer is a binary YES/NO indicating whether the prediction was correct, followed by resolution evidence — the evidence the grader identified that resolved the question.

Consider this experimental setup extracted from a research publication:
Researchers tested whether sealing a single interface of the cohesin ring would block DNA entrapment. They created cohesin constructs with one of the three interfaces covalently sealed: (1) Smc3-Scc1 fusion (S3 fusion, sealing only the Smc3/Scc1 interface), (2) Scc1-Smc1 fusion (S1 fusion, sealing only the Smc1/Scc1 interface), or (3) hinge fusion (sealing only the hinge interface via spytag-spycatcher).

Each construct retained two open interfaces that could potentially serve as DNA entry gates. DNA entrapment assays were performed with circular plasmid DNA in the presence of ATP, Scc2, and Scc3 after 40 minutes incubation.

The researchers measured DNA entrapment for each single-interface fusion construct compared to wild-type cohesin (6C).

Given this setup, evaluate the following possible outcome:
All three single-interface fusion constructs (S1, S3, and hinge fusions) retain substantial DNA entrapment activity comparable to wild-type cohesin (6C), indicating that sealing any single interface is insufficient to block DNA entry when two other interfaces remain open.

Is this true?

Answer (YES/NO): YES